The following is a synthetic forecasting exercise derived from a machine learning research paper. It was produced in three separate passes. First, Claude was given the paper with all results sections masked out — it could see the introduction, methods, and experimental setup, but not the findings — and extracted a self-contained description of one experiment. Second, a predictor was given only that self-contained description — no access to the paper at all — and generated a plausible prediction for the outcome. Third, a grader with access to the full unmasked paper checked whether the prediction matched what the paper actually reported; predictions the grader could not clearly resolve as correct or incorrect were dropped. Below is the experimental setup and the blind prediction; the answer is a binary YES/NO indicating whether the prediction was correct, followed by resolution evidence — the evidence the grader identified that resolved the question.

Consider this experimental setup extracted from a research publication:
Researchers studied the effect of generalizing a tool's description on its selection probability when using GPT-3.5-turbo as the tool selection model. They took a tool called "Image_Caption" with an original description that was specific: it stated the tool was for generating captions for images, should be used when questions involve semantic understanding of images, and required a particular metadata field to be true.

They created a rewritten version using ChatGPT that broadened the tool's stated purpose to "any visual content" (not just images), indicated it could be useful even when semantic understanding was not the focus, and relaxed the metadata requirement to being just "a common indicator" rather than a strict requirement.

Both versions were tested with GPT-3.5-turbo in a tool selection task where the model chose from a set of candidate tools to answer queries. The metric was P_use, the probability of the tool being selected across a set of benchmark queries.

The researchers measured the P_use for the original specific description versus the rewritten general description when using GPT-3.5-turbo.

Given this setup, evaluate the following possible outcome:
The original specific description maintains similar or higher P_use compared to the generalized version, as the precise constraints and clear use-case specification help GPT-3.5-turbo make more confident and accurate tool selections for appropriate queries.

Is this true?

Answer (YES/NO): YES